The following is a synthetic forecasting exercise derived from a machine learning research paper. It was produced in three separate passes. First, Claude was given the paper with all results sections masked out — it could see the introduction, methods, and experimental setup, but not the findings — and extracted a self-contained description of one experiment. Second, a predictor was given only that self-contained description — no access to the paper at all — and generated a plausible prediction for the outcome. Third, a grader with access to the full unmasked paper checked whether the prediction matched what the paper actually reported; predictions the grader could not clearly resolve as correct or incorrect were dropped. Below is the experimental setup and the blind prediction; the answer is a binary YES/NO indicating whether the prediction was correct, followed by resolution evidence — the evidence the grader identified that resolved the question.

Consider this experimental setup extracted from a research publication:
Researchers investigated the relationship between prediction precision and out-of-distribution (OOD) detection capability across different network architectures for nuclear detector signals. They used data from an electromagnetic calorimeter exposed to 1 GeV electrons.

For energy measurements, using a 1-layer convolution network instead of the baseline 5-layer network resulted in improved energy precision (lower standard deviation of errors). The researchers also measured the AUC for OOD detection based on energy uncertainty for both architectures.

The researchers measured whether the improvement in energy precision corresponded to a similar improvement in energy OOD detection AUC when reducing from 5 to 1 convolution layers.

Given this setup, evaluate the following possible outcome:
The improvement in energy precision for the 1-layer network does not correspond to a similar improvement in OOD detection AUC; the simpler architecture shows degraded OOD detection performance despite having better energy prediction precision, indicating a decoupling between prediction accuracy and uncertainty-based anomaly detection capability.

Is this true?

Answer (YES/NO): NO